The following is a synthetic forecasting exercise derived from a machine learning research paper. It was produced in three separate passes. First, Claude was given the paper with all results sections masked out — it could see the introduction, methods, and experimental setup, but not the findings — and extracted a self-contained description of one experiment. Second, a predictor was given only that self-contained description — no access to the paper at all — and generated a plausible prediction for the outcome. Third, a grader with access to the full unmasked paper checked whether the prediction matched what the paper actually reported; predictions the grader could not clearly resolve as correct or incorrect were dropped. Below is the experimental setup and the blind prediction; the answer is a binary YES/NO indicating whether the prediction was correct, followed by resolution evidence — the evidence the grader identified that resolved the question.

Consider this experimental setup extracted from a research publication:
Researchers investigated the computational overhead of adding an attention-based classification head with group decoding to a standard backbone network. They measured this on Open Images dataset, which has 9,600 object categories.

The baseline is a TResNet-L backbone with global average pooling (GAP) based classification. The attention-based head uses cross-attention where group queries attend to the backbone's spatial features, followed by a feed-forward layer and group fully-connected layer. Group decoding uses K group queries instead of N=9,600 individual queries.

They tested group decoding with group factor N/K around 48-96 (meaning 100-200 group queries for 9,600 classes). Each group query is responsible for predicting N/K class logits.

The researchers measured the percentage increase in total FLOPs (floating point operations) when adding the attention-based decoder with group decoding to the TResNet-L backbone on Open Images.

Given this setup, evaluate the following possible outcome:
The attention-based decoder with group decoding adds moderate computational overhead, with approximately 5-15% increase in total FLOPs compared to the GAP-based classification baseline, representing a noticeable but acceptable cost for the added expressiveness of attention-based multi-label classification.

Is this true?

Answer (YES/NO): NO